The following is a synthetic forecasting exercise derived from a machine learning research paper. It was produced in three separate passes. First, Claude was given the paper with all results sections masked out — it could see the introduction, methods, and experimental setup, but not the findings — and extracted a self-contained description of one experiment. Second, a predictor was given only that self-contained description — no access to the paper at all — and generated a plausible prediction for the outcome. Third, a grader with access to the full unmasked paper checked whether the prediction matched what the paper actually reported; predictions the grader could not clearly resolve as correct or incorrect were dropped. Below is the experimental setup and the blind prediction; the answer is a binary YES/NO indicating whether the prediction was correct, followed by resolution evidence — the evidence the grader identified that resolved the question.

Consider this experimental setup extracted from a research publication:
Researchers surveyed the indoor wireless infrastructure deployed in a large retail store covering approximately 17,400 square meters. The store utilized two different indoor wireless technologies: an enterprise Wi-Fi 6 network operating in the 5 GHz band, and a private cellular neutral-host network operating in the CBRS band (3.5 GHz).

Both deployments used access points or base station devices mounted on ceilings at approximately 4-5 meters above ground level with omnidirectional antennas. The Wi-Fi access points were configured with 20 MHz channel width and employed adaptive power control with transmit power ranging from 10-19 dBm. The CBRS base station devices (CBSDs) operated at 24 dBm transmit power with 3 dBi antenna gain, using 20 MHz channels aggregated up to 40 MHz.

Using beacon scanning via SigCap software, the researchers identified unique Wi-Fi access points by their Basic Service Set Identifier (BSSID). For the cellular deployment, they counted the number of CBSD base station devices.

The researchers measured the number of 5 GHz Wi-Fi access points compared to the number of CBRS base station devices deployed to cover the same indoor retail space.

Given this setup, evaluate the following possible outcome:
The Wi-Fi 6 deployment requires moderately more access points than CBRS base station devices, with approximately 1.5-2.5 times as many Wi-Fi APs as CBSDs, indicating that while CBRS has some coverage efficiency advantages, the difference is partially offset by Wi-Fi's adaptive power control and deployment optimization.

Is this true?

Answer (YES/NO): NO